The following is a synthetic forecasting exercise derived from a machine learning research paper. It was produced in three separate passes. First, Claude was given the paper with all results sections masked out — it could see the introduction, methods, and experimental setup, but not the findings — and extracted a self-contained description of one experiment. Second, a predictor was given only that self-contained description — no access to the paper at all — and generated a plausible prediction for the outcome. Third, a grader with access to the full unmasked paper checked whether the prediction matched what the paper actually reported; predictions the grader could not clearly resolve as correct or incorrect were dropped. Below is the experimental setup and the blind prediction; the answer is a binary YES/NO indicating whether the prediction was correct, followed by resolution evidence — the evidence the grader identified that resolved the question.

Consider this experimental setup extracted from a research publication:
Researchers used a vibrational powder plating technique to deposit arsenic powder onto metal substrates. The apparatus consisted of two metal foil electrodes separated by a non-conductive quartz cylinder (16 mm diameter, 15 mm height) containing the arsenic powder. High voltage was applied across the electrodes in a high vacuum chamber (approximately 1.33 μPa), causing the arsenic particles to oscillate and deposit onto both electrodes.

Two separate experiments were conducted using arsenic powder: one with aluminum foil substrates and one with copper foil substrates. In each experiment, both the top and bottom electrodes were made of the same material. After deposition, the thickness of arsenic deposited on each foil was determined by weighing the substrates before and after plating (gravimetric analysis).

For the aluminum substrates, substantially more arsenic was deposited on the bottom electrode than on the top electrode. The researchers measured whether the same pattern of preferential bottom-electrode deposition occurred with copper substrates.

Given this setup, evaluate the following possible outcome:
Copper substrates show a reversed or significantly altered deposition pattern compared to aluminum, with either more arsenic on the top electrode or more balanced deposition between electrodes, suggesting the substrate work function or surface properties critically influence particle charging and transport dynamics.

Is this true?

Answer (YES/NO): YES